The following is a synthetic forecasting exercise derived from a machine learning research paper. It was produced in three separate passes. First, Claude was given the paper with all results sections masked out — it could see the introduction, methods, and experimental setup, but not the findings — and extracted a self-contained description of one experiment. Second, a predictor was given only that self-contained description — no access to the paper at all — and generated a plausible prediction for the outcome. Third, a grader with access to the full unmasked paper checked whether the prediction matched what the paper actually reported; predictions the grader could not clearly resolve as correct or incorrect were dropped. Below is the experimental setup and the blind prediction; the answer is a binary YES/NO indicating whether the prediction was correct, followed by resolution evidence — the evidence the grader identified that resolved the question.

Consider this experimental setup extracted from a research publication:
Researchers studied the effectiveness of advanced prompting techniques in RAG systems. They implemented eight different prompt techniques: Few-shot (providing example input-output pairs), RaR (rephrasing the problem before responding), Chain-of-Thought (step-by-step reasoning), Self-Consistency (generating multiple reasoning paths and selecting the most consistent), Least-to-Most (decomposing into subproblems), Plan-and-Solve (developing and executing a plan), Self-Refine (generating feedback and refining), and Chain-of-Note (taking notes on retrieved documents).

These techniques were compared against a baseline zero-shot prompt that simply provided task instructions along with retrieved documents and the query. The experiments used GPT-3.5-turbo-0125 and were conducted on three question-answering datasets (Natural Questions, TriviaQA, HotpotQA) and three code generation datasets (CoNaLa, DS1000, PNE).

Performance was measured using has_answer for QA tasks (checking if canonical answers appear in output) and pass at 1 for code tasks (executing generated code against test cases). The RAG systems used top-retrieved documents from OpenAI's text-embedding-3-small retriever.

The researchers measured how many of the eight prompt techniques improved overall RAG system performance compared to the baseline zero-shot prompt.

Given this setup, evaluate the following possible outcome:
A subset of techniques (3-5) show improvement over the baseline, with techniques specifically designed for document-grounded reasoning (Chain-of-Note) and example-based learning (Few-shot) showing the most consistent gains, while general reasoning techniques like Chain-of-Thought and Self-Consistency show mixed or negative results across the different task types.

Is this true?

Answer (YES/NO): NO